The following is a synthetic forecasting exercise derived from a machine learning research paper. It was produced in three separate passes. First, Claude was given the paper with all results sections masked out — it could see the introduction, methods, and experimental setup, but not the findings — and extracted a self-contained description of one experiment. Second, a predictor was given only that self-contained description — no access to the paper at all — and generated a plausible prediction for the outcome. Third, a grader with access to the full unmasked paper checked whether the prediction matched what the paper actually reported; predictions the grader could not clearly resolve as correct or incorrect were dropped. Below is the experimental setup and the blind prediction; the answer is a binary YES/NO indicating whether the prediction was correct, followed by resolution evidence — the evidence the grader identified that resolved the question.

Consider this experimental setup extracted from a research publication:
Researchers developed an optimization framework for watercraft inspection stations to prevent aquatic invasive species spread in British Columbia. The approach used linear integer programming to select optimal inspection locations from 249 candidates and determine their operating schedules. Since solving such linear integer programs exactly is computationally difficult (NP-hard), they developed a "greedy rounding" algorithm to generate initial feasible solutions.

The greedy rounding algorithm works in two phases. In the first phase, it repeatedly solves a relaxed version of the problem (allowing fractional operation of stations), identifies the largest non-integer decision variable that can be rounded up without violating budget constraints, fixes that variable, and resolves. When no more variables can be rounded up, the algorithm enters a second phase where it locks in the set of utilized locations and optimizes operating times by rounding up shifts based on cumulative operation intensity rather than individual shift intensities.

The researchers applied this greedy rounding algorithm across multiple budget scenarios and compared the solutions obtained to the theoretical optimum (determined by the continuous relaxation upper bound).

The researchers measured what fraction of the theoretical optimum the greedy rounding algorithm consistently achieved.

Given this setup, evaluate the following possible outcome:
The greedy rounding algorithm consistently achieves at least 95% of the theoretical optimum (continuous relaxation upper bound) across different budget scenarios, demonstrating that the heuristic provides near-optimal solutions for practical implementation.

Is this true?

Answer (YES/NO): NO